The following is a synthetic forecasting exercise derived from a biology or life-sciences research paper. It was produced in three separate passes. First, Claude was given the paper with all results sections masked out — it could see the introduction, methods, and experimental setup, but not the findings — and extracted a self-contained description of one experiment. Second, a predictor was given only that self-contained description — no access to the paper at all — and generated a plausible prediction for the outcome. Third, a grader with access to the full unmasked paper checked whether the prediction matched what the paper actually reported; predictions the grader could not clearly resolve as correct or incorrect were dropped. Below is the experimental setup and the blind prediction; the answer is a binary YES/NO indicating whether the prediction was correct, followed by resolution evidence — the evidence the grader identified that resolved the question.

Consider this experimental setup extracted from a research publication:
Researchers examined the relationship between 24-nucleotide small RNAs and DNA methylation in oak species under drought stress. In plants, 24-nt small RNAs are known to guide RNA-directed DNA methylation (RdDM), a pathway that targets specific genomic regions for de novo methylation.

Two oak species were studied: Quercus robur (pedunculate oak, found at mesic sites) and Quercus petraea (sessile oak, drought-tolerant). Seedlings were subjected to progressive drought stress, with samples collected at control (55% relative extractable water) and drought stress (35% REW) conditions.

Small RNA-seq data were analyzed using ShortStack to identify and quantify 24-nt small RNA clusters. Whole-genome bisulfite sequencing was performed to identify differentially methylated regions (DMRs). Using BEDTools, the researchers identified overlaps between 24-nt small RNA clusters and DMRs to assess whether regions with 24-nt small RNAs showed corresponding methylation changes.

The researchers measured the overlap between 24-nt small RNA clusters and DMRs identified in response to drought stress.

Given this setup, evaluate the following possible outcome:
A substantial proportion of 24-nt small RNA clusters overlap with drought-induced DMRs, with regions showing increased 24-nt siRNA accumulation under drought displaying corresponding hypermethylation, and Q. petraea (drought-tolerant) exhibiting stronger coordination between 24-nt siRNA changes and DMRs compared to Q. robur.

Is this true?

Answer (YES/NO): NO